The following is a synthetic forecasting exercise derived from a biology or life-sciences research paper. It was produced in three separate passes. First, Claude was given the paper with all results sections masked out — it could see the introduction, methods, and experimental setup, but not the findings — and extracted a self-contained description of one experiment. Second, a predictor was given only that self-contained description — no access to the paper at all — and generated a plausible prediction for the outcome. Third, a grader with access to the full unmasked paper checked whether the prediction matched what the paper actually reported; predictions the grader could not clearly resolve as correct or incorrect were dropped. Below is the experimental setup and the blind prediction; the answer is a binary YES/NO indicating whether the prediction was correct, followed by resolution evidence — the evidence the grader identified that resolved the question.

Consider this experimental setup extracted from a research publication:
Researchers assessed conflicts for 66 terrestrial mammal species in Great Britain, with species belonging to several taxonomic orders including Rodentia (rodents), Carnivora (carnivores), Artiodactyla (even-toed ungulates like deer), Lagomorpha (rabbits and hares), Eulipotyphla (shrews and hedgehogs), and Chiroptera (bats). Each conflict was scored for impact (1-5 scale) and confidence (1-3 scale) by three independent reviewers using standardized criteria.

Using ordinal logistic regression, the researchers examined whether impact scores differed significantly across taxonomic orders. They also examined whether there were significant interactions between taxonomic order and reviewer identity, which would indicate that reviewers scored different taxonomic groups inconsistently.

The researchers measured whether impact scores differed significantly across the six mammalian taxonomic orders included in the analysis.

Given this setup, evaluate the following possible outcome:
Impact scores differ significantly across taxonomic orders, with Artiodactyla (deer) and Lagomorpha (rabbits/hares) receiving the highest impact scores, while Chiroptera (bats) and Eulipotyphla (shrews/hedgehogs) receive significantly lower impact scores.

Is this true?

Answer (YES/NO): NO